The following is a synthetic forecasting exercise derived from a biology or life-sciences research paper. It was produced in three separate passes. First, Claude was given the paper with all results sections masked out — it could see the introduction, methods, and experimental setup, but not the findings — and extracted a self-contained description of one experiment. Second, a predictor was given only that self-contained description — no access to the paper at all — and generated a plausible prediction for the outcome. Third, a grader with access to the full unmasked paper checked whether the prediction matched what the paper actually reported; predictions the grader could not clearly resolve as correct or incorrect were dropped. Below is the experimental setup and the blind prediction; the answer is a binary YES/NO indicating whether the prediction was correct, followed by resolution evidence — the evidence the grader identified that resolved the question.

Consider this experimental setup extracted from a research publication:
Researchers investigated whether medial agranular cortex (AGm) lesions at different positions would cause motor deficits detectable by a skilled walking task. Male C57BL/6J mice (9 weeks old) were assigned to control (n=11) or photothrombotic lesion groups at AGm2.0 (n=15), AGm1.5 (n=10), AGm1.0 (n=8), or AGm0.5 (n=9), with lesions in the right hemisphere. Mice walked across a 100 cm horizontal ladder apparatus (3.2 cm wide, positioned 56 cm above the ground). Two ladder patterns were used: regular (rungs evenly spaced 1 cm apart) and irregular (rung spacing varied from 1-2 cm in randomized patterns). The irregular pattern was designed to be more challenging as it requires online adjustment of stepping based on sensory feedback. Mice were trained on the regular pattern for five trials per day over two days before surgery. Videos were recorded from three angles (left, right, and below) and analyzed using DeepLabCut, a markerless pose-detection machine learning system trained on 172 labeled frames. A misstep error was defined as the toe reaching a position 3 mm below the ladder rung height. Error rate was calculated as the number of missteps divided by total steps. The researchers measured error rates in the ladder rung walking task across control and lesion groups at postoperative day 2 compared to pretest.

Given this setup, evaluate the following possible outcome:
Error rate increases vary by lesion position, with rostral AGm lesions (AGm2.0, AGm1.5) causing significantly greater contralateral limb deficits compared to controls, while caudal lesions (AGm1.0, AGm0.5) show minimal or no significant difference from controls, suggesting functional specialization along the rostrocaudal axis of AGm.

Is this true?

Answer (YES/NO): NO